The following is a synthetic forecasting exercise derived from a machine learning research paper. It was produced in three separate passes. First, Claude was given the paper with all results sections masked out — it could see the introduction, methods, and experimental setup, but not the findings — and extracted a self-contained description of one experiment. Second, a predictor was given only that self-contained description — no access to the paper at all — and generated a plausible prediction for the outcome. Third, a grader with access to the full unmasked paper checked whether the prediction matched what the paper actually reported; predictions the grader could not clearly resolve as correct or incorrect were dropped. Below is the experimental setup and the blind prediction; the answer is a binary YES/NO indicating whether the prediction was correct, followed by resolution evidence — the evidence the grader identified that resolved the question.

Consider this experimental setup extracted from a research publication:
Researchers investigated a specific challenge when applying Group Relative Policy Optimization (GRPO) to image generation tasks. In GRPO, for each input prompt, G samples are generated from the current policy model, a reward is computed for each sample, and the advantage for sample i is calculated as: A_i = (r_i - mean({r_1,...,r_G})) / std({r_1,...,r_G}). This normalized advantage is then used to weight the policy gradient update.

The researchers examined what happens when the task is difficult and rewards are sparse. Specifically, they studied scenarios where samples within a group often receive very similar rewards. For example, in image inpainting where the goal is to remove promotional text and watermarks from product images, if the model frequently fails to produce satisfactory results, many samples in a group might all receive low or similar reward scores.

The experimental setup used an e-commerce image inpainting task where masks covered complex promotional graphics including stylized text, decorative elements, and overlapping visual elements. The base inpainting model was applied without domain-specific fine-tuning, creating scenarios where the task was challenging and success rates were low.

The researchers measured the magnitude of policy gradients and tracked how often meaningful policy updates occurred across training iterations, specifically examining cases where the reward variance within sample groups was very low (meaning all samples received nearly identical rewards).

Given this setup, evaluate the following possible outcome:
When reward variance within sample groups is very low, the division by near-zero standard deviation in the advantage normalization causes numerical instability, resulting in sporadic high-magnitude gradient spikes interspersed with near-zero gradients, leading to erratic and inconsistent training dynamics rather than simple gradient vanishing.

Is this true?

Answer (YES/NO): NO